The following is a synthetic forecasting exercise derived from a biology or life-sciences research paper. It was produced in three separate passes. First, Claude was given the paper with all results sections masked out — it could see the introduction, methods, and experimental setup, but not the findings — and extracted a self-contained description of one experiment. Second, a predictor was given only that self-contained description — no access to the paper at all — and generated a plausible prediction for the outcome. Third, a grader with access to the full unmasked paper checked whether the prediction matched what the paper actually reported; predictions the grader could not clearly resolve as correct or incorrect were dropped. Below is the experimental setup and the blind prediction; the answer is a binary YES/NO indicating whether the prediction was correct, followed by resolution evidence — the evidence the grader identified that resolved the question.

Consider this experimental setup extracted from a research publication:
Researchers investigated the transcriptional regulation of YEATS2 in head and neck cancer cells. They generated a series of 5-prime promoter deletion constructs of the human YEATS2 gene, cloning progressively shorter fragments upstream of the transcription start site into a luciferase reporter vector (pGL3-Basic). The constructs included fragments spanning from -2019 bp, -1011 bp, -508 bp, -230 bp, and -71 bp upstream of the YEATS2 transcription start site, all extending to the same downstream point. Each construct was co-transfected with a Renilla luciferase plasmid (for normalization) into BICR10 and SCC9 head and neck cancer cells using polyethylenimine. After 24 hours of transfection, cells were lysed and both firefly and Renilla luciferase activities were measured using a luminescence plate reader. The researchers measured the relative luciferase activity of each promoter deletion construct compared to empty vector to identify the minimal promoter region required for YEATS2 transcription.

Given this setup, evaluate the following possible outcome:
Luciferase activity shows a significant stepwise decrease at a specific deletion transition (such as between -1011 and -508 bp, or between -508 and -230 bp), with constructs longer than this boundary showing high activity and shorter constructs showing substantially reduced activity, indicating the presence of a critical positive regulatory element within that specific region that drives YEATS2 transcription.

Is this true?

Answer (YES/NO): NO